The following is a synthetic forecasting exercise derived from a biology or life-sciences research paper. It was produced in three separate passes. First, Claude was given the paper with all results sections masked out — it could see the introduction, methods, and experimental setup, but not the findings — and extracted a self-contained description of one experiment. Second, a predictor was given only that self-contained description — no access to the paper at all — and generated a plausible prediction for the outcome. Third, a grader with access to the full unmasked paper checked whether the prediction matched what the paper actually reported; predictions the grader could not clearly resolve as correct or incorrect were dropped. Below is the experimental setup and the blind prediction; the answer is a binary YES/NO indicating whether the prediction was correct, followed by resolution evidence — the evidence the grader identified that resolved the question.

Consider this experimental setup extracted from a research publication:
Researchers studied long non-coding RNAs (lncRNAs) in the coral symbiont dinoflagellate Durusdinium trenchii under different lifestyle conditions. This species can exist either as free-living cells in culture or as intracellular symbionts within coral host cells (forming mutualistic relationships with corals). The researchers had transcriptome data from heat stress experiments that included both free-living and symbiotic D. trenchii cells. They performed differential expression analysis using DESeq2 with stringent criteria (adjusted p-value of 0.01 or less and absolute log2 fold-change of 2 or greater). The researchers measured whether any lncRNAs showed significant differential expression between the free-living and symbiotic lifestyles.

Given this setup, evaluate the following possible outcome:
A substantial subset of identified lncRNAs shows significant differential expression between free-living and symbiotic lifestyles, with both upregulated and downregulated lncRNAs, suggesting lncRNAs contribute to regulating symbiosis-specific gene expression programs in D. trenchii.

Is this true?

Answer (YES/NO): YES